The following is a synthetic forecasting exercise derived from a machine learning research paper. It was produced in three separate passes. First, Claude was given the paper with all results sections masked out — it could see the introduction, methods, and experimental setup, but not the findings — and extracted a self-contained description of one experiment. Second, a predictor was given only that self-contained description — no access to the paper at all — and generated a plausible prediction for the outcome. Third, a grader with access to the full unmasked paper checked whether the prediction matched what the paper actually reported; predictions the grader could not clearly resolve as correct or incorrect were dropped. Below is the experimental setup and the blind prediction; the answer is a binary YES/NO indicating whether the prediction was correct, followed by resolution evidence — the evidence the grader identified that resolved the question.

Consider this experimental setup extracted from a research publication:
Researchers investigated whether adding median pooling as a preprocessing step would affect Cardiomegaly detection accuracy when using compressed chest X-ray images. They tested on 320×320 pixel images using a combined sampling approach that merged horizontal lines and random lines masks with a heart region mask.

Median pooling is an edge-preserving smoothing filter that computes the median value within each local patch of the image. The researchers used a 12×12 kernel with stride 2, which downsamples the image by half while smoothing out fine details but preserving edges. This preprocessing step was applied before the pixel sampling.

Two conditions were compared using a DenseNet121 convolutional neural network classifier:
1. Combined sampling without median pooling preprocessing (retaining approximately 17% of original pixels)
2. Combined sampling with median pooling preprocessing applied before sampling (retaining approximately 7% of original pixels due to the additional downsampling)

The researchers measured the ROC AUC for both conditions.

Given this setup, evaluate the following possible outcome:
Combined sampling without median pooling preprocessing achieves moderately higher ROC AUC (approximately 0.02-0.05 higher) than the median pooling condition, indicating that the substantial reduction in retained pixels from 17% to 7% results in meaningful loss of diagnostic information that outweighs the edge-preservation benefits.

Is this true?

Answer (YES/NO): NO